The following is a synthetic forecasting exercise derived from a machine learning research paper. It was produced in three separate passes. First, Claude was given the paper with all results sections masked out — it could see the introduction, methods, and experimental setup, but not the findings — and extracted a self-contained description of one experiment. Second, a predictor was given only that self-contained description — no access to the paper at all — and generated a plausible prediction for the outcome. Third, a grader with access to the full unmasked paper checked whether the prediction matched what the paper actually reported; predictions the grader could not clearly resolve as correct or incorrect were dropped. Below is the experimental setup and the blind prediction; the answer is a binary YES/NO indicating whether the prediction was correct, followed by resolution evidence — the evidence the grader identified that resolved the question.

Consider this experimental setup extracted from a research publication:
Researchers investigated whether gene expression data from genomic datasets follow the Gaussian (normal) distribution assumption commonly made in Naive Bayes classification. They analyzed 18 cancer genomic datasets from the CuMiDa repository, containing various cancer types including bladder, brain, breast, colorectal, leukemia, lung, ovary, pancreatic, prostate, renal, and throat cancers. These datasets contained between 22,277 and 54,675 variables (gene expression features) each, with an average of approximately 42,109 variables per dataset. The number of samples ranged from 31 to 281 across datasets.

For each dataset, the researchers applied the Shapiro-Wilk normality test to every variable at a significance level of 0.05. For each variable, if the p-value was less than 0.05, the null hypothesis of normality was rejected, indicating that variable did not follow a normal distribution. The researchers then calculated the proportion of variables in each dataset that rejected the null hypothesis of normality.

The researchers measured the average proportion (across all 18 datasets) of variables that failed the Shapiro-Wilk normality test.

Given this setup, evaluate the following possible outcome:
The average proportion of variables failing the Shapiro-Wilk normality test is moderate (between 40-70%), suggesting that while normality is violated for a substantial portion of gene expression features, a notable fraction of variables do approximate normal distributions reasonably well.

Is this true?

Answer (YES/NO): YES